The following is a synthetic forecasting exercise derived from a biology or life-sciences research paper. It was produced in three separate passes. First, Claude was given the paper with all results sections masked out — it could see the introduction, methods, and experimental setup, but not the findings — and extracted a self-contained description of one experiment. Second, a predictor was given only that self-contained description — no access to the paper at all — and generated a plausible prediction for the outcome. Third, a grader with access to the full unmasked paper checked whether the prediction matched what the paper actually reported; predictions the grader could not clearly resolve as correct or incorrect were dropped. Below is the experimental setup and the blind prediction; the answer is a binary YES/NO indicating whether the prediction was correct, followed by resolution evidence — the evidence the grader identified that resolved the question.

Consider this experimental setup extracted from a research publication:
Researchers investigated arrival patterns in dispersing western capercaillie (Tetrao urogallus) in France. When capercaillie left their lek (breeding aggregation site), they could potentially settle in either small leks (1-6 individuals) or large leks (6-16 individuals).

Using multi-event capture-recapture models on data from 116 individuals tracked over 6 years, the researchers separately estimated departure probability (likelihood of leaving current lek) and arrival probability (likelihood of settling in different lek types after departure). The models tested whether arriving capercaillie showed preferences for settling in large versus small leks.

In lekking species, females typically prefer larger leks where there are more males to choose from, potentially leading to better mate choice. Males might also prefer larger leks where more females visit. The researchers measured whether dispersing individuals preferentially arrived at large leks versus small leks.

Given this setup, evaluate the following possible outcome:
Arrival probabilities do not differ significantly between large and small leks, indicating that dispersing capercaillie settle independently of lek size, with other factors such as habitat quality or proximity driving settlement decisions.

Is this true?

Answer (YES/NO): NO